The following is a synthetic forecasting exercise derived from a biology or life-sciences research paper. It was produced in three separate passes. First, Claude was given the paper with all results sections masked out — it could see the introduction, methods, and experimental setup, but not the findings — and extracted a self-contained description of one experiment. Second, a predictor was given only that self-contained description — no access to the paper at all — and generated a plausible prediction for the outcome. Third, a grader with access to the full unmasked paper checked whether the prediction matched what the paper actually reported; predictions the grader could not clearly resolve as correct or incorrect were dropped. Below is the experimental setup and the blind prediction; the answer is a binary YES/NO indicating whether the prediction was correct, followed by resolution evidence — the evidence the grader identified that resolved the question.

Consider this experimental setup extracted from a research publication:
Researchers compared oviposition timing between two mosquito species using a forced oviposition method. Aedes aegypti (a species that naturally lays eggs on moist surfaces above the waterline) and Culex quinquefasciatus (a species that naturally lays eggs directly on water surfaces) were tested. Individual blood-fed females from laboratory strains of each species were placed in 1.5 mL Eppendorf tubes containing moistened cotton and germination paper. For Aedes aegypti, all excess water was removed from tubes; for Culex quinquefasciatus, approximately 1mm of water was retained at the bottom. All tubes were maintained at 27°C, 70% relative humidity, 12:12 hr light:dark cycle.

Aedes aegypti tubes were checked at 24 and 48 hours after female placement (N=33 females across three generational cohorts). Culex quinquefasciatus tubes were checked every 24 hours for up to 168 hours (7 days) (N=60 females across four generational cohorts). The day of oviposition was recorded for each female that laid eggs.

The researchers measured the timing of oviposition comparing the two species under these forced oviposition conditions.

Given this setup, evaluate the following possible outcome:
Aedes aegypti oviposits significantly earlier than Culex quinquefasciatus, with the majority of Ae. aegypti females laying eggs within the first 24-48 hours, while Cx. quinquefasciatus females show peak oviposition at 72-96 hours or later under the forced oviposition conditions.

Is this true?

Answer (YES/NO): NO